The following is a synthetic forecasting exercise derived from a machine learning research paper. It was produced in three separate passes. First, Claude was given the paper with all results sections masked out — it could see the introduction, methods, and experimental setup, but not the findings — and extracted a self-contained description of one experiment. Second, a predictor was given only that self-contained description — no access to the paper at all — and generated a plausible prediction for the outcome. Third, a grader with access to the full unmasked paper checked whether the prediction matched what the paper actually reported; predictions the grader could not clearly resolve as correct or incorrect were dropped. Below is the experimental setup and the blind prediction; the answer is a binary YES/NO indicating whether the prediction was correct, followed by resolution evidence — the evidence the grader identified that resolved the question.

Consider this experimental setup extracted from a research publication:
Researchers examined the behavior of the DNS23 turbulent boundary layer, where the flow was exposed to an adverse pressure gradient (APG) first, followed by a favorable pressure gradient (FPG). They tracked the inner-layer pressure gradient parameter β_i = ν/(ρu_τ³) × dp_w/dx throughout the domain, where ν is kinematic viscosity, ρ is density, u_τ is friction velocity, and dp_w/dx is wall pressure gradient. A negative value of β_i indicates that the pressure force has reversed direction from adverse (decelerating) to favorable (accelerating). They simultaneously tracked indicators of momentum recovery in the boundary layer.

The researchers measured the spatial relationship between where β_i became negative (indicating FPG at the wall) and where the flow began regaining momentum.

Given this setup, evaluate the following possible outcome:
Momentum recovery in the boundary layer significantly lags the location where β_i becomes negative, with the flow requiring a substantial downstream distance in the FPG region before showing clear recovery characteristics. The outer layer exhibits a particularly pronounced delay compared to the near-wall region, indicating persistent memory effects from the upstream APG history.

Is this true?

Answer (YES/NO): NO